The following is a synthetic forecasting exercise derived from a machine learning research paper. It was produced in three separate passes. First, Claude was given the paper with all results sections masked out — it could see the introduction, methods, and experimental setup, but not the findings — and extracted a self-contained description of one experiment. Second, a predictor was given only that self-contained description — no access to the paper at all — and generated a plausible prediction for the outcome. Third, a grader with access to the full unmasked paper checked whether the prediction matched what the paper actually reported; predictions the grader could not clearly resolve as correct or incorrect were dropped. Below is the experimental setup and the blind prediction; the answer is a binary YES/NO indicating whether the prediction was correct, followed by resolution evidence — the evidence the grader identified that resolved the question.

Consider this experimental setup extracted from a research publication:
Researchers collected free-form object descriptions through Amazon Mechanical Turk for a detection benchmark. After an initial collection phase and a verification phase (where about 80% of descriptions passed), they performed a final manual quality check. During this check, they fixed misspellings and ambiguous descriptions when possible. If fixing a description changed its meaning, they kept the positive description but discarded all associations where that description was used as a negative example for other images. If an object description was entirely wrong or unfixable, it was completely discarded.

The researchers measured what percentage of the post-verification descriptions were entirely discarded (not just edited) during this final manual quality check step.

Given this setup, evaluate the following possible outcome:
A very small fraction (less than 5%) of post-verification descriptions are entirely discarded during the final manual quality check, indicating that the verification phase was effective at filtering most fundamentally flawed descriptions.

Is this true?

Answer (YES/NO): NO